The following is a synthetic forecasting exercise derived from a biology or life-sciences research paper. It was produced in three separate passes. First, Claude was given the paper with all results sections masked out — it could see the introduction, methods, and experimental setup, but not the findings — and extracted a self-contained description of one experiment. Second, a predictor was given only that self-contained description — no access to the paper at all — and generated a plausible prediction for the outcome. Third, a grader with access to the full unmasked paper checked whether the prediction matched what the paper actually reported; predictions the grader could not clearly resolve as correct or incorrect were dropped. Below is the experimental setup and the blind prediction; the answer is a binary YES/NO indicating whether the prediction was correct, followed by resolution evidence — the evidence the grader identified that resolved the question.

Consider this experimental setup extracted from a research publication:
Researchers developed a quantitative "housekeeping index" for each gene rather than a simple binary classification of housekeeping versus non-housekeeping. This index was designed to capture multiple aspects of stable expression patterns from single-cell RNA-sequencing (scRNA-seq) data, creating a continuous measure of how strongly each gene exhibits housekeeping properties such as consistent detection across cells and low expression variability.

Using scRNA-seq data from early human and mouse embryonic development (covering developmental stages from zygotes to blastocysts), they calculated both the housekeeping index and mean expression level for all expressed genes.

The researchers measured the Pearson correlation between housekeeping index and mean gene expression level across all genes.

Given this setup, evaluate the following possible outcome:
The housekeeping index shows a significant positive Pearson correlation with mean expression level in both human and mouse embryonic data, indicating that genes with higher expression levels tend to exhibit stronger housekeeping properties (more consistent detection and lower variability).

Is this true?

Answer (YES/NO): YES